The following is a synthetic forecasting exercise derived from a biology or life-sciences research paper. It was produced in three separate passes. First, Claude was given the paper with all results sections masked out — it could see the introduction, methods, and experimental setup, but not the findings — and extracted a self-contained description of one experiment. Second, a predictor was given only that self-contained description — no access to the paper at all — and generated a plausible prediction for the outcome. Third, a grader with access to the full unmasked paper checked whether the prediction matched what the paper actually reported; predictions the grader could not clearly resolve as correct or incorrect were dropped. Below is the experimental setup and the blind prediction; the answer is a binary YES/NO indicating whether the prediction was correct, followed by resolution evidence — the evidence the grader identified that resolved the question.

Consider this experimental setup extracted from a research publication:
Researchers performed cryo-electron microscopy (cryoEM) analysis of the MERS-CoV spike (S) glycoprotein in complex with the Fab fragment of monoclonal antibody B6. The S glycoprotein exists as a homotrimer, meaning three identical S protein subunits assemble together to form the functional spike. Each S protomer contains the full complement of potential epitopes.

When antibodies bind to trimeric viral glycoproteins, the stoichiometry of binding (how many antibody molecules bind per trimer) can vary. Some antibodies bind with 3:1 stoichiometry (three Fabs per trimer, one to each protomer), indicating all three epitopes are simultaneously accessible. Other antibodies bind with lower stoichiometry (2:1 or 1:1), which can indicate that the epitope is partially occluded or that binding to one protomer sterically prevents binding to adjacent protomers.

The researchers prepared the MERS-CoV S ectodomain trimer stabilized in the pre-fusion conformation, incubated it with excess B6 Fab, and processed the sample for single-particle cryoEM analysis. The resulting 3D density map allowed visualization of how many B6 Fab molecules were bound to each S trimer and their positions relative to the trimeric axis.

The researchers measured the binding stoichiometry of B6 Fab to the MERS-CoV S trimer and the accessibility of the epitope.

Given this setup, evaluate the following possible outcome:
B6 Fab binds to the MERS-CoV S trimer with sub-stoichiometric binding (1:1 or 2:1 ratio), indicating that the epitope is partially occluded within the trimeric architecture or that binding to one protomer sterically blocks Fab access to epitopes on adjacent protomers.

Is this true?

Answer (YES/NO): NO